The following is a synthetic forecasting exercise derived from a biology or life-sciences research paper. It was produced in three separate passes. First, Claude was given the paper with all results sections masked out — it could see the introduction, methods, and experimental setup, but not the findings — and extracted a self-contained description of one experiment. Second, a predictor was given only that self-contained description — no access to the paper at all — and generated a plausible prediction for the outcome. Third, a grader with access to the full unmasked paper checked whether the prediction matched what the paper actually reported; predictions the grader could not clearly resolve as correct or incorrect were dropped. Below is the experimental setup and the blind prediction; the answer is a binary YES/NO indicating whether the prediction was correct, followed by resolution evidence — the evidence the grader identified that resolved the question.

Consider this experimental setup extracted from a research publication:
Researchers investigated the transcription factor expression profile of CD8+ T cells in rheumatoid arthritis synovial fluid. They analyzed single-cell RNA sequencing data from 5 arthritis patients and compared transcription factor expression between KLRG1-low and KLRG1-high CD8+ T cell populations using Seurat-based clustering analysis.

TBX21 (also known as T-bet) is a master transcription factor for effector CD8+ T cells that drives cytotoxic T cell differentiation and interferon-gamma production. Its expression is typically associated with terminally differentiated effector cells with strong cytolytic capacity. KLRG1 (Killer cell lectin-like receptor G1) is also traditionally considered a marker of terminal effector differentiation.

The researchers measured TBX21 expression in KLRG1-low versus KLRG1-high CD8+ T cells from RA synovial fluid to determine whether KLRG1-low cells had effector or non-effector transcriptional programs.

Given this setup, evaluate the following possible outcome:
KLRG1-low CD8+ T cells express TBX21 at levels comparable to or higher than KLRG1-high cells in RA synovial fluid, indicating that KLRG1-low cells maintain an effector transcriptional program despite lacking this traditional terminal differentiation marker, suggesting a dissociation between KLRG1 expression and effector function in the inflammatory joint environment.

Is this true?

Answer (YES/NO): YES